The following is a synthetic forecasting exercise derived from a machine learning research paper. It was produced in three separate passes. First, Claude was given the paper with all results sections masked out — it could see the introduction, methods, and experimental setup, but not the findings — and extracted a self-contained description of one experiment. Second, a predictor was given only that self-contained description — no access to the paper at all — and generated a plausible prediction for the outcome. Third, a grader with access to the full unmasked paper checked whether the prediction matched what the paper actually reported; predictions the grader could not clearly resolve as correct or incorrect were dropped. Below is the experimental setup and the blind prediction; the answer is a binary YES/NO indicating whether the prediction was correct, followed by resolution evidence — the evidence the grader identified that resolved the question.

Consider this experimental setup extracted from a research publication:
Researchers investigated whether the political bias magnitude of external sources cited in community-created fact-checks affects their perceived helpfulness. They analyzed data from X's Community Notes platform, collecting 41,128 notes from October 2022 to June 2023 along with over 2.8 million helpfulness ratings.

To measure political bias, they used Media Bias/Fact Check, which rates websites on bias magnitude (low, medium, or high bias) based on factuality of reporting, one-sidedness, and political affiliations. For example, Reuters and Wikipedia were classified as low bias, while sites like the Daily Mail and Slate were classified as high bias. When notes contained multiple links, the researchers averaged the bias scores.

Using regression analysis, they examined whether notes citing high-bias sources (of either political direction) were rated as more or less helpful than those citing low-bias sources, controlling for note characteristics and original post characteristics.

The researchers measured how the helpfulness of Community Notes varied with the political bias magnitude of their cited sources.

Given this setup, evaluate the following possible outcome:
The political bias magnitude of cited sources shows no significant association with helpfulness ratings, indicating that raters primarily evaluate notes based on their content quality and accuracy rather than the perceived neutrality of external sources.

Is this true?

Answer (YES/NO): NO